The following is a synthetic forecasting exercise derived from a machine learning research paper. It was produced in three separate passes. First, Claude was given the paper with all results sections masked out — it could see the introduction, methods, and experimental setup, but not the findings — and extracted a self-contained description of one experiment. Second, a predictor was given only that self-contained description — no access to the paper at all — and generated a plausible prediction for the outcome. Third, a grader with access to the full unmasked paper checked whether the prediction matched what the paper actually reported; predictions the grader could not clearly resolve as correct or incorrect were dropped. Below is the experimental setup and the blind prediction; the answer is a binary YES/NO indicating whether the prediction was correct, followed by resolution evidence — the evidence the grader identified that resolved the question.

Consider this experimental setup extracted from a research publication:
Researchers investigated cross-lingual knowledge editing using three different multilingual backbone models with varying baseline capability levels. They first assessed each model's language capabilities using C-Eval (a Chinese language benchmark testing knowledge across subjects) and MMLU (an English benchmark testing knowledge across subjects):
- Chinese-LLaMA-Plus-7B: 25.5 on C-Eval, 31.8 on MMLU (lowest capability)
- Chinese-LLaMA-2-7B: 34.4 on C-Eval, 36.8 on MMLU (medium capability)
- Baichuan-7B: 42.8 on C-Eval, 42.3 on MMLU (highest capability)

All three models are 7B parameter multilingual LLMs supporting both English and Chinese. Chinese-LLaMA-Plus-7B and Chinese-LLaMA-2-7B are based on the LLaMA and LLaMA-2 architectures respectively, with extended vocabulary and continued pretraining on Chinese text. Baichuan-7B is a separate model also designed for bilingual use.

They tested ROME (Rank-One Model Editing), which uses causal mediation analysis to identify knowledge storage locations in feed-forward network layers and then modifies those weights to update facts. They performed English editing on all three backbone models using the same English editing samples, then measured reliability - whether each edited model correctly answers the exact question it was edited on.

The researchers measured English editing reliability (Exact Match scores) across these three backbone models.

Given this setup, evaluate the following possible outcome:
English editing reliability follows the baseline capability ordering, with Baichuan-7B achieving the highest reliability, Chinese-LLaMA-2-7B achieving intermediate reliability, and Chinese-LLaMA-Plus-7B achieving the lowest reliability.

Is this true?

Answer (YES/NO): NO